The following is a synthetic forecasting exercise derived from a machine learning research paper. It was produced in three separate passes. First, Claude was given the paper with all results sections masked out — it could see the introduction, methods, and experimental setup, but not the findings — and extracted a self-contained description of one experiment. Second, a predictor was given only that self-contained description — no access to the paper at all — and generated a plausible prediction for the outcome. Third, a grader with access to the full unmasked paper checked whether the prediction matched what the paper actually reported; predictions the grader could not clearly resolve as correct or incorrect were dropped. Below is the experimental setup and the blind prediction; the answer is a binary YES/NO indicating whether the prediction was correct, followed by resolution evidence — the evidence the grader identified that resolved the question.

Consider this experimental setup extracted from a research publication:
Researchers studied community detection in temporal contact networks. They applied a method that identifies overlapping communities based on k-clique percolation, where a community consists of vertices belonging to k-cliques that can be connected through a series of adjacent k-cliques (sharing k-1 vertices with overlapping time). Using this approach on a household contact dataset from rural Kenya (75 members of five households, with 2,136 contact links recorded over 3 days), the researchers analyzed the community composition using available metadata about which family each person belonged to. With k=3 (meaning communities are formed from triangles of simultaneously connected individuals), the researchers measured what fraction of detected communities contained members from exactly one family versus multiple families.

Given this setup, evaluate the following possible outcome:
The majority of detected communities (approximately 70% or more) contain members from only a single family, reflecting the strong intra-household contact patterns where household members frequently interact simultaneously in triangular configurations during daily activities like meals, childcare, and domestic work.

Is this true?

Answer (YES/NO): YES